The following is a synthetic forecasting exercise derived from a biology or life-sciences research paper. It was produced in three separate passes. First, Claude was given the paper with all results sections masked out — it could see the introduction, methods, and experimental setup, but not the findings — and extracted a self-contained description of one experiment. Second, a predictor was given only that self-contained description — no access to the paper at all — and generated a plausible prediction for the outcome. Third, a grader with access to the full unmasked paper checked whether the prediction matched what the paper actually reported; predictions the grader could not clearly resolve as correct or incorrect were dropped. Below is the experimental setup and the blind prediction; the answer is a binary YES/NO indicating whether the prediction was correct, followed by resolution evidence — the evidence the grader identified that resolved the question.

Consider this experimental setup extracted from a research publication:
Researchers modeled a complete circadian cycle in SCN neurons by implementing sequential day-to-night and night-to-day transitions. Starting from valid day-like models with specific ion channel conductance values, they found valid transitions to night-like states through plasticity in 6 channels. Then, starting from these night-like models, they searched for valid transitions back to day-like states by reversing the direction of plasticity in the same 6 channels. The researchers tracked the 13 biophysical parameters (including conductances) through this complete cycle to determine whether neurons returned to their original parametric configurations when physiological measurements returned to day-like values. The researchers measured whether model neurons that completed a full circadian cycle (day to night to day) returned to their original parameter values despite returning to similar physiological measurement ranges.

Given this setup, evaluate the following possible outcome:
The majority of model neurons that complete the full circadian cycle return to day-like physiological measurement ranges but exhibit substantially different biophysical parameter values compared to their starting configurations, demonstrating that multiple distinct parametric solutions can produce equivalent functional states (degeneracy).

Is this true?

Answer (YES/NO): YES